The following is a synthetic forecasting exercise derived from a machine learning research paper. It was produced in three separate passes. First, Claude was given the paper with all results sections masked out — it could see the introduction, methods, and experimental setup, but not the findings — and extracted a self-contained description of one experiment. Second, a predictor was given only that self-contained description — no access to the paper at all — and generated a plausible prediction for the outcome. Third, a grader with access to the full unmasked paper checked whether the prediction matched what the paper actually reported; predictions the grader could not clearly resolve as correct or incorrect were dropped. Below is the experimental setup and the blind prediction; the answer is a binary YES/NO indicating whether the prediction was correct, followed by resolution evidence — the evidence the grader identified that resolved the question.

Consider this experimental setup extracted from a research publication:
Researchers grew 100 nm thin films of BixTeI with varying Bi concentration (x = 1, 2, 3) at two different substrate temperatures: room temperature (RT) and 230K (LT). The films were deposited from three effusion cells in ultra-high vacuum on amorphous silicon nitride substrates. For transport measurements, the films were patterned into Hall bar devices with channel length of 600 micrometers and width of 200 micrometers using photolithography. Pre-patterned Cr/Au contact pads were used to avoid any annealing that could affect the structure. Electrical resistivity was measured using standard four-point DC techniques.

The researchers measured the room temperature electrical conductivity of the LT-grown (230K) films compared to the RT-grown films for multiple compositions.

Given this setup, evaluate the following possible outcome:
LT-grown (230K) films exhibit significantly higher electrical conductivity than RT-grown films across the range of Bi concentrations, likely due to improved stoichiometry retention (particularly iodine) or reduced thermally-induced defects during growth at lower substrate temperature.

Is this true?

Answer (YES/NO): NO